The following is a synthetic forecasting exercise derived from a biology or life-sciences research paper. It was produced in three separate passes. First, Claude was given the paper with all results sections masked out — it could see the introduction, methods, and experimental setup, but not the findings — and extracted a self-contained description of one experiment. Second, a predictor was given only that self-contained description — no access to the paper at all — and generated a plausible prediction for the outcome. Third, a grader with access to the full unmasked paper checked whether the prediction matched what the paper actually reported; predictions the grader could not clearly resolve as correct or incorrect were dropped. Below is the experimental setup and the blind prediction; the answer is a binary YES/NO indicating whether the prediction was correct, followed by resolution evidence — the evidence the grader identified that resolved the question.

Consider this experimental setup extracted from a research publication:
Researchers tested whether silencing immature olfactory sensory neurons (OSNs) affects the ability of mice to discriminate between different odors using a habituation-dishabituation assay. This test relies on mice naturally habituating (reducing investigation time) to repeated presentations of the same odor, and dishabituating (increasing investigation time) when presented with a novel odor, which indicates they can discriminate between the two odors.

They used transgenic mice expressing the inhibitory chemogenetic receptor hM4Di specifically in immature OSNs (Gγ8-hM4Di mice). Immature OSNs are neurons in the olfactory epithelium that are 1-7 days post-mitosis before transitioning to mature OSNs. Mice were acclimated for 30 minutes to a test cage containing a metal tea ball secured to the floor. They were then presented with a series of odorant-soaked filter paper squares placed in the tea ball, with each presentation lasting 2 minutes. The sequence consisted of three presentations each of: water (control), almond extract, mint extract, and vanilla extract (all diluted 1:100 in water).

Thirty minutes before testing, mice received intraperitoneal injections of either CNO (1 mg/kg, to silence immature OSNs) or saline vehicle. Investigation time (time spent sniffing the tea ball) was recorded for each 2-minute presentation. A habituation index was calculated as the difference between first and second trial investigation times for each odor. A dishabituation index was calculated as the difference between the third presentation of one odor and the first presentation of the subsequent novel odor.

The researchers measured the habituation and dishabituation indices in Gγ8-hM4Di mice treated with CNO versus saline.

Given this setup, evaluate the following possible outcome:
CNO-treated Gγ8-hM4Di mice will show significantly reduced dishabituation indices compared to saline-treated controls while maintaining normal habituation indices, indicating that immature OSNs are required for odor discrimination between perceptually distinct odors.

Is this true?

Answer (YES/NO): NO